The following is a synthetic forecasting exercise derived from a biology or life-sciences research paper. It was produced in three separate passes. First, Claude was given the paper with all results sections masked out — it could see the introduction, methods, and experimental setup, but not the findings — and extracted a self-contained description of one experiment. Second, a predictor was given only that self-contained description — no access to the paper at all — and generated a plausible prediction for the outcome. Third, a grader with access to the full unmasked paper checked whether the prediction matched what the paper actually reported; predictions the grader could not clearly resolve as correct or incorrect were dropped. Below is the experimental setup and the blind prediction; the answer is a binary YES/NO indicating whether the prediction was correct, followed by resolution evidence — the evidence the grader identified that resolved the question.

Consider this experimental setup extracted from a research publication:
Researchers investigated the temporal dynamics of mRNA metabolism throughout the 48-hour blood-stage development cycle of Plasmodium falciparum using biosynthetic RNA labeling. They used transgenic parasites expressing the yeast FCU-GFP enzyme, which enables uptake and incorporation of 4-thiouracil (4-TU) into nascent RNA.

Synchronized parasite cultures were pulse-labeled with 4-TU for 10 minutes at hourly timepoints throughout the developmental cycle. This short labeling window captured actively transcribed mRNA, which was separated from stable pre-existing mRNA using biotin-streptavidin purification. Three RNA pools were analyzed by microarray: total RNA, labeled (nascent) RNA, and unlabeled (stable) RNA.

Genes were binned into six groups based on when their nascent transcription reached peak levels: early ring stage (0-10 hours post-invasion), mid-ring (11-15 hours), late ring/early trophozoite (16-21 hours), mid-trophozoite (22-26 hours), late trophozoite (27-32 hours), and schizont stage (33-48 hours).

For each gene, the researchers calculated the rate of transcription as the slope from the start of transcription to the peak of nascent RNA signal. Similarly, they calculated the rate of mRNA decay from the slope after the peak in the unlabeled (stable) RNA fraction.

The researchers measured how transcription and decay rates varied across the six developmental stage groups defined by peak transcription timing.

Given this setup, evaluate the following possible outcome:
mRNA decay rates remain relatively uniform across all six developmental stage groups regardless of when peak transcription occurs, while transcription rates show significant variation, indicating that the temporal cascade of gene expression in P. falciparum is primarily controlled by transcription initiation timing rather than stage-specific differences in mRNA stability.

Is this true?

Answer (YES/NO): NO